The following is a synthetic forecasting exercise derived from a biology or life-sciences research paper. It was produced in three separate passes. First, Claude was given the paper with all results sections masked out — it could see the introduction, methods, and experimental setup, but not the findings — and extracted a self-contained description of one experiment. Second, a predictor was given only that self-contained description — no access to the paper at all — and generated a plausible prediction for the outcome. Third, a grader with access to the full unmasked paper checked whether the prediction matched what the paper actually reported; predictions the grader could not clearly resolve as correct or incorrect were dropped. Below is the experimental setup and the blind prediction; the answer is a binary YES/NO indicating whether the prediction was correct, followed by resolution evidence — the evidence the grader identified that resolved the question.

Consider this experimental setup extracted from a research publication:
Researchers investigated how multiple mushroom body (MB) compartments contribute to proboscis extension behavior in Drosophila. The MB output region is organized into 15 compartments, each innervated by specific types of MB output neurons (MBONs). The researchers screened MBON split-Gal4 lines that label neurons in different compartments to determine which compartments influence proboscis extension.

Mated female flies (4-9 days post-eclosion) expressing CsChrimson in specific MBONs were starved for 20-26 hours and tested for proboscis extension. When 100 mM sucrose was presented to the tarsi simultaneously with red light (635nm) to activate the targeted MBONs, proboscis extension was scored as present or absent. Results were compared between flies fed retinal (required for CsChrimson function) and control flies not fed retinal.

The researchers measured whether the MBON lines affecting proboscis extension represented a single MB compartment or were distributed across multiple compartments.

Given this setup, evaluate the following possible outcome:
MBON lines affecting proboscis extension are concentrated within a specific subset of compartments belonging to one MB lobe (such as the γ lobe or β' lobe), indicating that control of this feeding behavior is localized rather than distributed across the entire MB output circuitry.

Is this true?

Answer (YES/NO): NO